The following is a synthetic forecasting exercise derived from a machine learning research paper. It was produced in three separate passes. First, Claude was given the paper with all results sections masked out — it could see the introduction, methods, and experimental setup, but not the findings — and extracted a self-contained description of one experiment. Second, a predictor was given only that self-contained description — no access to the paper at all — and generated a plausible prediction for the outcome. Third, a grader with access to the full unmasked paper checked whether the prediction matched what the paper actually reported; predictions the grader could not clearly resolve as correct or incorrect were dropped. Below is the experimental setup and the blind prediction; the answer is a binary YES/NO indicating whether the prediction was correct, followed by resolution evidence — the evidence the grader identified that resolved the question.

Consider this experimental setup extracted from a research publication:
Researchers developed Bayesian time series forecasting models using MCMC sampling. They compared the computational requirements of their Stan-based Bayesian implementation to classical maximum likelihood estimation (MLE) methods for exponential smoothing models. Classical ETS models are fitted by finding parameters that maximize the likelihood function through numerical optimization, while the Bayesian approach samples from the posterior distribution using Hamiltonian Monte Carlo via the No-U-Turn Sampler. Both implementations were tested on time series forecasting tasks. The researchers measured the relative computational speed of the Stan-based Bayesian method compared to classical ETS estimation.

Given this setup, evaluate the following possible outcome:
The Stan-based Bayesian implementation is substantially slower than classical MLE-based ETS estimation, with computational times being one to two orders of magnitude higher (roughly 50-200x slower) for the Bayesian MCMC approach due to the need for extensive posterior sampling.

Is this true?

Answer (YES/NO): NO